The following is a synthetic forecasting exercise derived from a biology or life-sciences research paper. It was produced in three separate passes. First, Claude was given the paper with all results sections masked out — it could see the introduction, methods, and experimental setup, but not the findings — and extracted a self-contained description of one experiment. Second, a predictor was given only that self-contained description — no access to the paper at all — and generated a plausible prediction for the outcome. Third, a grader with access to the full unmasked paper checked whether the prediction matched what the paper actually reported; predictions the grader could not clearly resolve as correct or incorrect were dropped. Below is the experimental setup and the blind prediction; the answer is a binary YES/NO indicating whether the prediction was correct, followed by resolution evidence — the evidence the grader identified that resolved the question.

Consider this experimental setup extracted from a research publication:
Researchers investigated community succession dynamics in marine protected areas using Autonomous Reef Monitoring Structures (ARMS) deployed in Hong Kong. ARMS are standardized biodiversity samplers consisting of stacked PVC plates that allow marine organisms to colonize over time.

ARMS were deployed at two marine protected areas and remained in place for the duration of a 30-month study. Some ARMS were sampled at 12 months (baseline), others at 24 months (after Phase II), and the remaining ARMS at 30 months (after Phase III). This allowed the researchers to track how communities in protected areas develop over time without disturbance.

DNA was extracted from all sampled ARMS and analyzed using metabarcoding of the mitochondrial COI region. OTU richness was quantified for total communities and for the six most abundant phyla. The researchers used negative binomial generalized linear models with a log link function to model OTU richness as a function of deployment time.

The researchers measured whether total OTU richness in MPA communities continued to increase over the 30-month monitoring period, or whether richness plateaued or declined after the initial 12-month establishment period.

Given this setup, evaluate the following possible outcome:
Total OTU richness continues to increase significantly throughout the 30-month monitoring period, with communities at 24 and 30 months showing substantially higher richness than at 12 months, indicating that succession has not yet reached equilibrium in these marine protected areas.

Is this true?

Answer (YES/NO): NO